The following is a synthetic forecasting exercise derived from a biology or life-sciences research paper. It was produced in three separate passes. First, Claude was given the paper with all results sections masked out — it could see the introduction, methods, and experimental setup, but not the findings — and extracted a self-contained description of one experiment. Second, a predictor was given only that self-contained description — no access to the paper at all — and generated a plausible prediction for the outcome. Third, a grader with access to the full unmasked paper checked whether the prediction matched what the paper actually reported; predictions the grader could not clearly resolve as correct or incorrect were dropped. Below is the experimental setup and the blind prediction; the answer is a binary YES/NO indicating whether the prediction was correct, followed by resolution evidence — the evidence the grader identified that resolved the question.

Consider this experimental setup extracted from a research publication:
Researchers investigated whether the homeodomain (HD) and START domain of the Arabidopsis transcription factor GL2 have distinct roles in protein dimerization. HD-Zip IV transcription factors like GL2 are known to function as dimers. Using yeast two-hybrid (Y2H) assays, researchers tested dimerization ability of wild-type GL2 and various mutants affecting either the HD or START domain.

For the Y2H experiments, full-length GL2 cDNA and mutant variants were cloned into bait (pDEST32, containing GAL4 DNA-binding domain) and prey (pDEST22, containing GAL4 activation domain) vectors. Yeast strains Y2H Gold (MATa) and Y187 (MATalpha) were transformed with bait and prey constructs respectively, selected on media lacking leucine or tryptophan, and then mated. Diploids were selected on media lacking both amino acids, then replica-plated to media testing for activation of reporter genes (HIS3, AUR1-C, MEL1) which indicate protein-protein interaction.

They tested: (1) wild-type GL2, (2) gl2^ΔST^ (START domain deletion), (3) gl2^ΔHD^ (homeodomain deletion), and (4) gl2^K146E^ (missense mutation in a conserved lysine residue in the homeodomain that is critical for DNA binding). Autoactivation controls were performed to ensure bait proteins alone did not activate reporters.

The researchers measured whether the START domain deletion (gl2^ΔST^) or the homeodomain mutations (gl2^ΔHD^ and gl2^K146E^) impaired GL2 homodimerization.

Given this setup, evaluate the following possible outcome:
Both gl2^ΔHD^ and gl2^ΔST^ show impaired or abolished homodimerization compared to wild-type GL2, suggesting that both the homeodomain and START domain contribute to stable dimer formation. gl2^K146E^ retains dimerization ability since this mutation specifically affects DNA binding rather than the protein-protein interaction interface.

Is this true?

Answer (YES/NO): NO